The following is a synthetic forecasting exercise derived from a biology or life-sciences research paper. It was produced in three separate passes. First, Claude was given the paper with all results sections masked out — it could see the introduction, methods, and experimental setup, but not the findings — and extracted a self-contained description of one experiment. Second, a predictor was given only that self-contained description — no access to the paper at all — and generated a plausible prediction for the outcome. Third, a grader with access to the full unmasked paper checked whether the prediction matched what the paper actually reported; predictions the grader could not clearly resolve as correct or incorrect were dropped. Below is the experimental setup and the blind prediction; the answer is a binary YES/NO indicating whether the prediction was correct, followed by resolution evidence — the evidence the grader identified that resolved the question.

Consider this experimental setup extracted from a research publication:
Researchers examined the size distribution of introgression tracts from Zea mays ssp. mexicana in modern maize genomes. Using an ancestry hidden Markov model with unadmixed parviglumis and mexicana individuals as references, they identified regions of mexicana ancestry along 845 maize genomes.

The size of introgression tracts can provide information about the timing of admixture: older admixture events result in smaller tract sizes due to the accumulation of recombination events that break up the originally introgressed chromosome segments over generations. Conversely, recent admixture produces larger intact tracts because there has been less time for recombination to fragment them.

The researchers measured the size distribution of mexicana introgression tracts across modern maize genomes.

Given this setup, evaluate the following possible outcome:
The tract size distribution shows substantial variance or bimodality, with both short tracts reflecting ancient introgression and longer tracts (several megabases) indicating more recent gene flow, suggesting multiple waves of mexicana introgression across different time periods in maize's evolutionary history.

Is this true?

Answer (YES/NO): NO